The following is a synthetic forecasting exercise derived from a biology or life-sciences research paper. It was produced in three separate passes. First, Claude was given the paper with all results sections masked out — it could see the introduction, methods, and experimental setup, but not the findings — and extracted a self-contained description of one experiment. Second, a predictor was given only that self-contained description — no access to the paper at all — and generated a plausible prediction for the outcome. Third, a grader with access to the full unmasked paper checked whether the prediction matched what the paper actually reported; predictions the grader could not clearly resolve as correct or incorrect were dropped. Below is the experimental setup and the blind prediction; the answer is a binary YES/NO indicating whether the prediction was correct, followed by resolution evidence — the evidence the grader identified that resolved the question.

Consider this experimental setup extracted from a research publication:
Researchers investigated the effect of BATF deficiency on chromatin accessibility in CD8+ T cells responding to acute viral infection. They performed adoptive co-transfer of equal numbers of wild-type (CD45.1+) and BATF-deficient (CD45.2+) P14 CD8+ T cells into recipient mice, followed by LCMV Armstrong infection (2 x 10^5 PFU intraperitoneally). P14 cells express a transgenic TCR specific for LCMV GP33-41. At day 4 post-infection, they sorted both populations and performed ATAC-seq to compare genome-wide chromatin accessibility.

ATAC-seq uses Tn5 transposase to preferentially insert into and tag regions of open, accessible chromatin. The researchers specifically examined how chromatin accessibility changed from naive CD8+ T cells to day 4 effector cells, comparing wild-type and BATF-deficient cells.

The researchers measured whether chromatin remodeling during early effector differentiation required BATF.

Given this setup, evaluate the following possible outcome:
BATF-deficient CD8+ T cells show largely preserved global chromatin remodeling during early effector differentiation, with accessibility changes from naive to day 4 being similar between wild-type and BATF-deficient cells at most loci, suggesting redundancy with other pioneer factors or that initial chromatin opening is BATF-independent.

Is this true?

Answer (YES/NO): NO